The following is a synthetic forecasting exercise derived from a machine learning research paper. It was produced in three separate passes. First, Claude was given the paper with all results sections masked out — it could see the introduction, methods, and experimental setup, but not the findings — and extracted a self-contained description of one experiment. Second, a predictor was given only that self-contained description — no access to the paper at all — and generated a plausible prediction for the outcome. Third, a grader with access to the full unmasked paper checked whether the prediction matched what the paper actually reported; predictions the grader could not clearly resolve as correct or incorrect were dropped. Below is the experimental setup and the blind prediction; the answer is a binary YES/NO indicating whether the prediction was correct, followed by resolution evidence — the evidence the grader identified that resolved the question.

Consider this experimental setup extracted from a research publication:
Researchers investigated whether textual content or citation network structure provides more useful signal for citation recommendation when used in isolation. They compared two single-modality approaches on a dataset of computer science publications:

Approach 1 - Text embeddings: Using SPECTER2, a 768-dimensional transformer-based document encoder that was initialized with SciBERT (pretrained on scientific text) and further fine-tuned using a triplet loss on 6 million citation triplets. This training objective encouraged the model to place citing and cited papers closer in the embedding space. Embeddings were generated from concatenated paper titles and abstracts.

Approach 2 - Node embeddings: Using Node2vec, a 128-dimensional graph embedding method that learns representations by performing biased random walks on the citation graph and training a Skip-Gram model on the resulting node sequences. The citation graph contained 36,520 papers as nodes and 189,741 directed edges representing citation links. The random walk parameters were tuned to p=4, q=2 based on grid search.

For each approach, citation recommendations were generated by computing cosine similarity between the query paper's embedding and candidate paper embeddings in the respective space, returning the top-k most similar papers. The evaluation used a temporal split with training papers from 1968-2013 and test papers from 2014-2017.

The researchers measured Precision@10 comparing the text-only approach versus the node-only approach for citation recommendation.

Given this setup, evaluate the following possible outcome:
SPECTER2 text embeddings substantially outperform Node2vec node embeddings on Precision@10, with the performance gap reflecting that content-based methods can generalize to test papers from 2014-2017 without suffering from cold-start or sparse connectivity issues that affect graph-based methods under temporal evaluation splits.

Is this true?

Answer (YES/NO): YES